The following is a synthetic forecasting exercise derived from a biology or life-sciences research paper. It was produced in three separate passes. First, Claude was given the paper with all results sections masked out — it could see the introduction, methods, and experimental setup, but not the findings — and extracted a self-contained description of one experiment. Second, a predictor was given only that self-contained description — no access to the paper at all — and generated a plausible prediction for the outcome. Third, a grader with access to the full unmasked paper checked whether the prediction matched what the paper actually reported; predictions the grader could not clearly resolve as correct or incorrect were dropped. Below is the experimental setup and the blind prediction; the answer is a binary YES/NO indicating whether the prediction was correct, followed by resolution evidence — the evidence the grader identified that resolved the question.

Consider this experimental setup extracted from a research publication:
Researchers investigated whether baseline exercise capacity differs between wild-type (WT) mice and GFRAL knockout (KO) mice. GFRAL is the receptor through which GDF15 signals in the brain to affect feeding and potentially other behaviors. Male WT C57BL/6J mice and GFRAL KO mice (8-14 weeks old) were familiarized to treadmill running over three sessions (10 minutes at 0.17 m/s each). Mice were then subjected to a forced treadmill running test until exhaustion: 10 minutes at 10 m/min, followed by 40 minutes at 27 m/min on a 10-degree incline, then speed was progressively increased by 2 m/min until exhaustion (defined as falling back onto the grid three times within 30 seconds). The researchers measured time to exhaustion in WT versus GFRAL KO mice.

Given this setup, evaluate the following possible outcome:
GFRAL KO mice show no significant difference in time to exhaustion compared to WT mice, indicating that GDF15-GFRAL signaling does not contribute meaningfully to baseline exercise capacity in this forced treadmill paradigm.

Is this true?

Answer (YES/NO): YES